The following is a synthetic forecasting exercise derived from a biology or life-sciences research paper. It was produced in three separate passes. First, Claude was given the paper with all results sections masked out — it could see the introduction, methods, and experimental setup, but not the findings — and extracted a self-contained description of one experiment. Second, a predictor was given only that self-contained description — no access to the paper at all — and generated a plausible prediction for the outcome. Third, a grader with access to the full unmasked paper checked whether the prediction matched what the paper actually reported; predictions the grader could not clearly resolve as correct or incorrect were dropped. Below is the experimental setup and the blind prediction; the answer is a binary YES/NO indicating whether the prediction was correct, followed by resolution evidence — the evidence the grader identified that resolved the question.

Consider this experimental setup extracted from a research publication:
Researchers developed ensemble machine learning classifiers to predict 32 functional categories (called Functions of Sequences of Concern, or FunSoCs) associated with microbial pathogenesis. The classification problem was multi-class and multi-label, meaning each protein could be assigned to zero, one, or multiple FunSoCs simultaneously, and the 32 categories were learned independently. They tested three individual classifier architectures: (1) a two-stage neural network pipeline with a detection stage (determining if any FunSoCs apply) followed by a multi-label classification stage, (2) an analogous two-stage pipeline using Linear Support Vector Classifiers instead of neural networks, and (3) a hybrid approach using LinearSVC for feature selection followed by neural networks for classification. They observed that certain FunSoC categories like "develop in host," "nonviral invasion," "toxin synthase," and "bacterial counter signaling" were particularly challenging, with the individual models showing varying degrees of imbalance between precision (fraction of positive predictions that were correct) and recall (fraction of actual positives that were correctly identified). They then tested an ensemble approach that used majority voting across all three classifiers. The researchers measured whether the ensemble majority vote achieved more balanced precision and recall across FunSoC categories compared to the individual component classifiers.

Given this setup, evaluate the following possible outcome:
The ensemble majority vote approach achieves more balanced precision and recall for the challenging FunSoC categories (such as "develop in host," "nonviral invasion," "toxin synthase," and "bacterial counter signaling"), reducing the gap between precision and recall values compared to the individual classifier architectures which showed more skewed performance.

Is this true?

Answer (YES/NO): YES